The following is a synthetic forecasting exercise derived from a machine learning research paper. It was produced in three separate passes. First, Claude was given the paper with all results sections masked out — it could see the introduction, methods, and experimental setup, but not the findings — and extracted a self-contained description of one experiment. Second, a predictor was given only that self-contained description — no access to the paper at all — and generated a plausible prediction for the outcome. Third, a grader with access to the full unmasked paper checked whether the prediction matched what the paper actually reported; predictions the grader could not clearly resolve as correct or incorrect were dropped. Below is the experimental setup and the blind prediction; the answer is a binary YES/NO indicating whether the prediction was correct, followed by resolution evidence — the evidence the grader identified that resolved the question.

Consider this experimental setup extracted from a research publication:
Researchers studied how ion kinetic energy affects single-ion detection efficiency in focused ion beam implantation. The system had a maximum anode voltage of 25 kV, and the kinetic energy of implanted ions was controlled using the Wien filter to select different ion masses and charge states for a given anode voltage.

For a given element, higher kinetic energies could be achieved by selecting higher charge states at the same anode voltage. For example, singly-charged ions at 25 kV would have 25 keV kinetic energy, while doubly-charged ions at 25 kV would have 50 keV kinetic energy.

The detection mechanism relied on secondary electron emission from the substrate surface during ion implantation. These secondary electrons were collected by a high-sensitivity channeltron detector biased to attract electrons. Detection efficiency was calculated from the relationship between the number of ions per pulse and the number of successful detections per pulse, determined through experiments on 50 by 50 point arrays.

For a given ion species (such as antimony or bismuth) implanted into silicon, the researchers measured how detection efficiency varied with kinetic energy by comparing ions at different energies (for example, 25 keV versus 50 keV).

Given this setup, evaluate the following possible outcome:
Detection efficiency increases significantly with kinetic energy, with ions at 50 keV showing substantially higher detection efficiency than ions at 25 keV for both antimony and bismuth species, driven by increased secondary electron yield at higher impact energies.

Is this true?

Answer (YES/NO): YES